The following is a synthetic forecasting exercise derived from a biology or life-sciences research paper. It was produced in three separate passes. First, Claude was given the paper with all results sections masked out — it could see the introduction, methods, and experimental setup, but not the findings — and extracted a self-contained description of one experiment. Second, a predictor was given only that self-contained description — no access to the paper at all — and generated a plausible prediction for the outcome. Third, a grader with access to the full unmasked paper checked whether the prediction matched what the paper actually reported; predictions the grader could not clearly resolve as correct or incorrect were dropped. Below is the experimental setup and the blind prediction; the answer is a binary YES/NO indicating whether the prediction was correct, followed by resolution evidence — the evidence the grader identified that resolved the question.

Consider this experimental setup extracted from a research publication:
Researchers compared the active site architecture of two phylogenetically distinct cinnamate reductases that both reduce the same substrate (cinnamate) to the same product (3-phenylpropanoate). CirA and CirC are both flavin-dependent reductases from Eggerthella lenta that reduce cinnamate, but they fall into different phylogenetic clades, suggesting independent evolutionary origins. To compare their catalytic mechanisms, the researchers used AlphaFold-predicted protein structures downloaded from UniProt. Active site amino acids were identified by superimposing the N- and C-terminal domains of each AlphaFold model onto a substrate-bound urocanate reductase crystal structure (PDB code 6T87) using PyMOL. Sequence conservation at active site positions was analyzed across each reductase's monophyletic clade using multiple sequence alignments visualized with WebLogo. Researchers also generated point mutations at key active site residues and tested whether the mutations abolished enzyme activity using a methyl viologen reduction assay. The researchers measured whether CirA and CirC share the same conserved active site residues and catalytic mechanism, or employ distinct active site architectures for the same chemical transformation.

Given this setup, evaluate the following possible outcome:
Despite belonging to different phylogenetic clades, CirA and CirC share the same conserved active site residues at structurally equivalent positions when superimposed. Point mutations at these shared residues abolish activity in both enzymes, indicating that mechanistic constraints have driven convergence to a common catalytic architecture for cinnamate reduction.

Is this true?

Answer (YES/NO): NO